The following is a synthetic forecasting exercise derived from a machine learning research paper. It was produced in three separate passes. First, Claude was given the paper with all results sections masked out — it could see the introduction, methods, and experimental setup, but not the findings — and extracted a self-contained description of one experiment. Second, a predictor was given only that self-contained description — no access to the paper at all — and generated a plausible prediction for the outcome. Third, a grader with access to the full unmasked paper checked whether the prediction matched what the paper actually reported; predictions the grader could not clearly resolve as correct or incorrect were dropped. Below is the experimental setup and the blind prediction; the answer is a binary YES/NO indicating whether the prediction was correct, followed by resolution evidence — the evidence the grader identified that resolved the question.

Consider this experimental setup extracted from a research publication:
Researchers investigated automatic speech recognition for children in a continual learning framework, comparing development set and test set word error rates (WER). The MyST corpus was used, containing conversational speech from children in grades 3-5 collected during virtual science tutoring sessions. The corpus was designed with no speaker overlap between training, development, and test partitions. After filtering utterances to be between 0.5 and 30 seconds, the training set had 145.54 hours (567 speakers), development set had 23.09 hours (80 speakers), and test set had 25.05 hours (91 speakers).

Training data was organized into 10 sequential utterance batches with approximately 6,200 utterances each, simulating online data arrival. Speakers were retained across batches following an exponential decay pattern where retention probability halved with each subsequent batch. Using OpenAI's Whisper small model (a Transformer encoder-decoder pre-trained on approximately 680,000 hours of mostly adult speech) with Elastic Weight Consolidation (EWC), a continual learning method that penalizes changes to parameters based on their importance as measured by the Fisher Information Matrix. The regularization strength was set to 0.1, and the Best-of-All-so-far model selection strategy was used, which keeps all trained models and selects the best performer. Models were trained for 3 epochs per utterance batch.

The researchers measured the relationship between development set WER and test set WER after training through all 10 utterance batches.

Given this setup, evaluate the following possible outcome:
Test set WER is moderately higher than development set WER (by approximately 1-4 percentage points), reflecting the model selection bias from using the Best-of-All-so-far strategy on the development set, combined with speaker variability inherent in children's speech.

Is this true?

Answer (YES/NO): YES